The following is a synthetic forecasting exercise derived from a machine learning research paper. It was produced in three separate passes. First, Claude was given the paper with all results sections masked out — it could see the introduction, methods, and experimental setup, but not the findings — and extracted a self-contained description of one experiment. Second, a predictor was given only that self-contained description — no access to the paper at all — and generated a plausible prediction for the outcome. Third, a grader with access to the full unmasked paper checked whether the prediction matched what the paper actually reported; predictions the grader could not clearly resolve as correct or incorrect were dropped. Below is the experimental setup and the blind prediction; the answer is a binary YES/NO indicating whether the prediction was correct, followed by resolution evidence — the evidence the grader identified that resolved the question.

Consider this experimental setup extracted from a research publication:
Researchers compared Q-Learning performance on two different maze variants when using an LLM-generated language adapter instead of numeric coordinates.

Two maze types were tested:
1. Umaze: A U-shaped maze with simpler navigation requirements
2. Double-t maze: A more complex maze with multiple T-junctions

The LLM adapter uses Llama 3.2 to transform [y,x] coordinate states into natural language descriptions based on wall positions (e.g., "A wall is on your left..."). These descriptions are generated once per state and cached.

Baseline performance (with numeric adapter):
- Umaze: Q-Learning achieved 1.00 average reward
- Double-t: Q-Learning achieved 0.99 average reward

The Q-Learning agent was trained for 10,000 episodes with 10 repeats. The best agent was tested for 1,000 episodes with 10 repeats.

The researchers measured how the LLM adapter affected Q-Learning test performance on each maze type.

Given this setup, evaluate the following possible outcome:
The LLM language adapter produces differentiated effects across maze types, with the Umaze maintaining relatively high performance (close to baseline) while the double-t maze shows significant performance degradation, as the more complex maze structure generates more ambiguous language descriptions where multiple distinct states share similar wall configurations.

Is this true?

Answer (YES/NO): YES